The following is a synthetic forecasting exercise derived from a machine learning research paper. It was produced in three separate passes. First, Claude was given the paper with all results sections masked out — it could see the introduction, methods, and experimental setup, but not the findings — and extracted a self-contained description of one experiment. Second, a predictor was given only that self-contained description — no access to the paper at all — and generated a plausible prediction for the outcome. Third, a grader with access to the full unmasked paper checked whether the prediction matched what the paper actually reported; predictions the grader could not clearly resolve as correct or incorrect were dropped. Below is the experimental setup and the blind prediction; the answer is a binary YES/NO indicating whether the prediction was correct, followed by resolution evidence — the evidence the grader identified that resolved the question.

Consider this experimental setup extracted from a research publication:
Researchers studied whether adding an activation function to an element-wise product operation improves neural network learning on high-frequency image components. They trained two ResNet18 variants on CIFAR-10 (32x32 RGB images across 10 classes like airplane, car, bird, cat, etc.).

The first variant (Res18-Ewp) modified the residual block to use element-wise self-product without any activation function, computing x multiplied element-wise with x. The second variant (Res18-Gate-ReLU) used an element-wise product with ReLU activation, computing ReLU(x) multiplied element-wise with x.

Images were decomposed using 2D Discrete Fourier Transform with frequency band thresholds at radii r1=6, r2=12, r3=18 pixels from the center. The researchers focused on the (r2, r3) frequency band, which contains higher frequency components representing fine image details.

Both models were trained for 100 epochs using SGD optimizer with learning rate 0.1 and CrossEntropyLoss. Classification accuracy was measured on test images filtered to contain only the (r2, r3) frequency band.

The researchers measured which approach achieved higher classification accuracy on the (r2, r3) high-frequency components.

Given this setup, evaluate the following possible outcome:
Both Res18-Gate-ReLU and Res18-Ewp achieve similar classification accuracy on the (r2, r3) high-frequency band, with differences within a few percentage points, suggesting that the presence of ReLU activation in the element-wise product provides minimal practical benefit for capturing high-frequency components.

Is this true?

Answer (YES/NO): NO